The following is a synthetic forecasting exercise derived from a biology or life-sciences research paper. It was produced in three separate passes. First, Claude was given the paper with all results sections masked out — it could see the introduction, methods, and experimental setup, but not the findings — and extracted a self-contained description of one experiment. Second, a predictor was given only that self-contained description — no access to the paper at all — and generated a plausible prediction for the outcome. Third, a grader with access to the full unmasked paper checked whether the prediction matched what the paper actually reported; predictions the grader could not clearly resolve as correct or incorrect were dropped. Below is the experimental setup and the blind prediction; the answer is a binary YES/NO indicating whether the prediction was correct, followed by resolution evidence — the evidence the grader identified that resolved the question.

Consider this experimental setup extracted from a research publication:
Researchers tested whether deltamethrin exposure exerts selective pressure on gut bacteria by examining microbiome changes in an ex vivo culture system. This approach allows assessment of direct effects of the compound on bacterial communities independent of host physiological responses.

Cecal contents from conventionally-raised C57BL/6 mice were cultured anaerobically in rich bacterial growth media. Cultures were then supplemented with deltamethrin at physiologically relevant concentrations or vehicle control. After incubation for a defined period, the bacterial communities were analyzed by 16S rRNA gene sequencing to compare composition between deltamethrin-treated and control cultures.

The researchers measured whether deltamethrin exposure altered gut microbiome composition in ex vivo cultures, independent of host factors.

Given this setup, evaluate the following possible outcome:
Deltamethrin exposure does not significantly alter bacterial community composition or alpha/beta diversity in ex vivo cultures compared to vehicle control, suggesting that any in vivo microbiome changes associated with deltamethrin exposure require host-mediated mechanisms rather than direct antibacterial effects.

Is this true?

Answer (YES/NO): NO